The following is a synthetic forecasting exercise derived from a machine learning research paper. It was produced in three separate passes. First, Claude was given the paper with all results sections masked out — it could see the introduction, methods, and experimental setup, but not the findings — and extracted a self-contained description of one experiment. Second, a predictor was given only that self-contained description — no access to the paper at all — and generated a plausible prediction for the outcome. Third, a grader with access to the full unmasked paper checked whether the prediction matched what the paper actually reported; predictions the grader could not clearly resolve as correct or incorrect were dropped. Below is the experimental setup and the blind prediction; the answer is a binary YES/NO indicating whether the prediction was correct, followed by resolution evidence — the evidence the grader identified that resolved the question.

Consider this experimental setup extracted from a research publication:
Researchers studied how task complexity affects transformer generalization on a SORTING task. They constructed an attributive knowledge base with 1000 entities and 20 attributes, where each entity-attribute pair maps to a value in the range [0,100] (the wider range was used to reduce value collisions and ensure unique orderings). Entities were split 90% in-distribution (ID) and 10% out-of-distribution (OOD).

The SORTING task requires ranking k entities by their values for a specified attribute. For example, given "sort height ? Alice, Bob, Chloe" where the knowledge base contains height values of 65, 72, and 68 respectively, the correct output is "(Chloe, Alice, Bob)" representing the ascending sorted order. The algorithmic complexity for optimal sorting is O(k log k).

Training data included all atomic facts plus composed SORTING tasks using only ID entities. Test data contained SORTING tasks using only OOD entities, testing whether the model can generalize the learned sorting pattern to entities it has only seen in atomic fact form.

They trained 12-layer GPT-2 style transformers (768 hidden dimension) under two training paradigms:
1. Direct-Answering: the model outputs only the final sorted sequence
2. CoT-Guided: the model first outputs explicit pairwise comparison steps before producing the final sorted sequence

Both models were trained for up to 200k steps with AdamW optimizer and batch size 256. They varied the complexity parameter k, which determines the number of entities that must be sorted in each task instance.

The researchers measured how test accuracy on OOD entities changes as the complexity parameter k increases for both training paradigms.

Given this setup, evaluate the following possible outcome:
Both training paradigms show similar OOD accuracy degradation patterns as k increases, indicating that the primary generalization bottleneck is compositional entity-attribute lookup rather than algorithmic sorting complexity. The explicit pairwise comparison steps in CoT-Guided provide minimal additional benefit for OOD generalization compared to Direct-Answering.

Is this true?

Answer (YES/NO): NO